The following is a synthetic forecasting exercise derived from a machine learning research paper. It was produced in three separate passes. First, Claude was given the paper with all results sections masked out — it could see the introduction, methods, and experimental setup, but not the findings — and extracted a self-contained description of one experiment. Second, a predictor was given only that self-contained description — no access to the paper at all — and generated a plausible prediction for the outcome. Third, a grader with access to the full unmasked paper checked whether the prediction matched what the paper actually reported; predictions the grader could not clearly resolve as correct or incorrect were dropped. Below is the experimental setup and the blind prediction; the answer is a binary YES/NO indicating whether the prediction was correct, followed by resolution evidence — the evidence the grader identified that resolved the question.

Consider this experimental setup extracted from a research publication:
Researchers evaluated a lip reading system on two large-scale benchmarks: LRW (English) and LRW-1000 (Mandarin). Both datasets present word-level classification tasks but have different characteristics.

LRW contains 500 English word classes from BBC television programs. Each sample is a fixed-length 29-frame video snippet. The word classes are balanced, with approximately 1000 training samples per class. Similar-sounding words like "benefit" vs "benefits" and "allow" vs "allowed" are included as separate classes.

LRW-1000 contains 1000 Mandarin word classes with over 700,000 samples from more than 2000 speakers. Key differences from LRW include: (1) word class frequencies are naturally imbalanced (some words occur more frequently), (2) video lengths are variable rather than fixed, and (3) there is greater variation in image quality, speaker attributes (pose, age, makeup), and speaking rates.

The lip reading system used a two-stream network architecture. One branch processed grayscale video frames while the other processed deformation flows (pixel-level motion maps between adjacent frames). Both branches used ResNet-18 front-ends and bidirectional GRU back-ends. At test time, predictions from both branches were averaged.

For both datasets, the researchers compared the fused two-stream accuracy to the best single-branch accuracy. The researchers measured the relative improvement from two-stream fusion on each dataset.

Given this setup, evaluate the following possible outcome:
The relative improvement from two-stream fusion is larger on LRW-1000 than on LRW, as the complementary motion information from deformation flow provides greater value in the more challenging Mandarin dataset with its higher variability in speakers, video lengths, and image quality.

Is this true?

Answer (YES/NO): YES